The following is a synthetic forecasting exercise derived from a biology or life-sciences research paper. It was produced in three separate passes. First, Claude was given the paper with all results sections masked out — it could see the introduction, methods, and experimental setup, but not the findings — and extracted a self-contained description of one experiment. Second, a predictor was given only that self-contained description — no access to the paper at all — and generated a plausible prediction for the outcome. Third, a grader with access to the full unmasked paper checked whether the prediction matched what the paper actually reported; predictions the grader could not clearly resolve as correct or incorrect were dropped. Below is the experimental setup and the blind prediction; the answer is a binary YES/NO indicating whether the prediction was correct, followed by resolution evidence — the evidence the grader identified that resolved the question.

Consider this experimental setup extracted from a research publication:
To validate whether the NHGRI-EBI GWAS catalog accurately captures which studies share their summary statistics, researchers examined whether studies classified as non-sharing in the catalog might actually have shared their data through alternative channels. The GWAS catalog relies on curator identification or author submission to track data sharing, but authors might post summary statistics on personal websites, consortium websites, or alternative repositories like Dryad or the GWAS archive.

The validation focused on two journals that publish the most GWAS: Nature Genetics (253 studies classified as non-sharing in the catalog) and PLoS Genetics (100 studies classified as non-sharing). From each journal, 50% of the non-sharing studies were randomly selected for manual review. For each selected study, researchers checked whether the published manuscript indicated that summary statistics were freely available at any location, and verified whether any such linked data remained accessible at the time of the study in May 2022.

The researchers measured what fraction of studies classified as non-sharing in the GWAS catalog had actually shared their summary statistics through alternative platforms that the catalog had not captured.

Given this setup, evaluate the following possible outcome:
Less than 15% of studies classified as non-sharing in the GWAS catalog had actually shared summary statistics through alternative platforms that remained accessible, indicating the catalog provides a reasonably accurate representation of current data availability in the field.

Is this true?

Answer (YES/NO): YES